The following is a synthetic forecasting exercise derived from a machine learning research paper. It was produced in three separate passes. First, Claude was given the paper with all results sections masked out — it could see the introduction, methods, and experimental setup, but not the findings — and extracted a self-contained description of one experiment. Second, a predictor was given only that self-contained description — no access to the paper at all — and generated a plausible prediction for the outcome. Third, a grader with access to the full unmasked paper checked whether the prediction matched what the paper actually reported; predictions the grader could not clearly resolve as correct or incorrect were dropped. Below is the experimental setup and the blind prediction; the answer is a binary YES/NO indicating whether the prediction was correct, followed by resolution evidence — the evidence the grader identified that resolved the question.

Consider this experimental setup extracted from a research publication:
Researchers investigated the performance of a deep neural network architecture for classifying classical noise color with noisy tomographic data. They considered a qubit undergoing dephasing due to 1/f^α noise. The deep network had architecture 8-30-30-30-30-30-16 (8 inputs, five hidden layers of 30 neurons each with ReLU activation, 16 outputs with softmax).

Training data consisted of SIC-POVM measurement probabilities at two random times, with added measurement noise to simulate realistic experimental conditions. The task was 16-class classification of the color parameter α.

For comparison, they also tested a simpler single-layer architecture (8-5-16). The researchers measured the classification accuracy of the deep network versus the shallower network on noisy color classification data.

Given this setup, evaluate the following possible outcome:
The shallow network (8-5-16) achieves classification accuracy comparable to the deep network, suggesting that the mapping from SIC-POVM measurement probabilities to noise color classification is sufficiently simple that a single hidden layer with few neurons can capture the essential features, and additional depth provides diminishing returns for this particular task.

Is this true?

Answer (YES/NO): NO